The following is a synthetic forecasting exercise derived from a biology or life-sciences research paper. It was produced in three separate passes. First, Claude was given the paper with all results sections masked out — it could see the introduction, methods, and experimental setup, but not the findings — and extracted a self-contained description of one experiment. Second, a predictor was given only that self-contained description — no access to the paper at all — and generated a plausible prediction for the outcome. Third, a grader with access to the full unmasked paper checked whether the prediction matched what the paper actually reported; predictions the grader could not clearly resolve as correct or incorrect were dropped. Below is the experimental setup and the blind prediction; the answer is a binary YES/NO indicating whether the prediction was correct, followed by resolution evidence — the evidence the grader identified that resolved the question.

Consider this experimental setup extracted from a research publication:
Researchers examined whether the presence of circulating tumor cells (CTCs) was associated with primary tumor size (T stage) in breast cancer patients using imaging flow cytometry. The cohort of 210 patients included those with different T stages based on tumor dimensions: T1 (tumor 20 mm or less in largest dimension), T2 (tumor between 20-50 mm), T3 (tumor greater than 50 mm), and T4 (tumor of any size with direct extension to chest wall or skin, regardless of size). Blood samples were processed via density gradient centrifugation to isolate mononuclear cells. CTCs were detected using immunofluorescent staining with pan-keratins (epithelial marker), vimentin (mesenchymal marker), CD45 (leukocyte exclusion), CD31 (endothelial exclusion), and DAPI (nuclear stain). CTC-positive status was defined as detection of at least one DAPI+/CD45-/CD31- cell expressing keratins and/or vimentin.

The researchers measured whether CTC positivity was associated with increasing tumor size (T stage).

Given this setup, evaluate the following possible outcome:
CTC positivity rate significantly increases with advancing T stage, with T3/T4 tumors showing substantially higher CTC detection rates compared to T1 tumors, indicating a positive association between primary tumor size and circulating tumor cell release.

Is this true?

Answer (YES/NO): NO